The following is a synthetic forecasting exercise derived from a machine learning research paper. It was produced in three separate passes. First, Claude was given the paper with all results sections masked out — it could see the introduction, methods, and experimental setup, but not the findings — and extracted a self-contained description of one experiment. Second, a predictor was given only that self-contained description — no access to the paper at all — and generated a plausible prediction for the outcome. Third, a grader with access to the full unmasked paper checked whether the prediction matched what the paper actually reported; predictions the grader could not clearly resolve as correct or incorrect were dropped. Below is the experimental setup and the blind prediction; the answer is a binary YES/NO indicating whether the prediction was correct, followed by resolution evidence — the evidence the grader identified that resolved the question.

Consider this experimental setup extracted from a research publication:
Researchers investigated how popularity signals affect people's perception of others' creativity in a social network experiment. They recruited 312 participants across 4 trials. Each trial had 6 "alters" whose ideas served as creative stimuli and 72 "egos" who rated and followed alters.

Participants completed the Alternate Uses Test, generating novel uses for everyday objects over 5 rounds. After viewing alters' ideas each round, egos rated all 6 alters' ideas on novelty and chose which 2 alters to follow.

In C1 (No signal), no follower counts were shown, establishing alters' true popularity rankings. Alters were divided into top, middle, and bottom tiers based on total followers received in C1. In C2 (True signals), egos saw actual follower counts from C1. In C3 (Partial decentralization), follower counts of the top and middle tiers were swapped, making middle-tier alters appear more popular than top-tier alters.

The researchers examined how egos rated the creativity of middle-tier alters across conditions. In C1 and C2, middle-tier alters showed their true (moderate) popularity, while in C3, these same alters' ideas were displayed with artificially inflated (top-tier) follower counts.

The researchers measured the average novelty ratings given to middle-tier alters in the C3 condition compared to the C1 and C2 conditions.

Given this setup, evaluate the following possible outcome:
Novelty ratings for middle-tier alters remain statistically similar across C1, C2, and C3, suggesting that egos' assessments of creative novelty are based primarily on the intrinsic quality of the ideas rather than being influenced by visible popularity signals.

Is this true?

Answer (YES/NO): NO